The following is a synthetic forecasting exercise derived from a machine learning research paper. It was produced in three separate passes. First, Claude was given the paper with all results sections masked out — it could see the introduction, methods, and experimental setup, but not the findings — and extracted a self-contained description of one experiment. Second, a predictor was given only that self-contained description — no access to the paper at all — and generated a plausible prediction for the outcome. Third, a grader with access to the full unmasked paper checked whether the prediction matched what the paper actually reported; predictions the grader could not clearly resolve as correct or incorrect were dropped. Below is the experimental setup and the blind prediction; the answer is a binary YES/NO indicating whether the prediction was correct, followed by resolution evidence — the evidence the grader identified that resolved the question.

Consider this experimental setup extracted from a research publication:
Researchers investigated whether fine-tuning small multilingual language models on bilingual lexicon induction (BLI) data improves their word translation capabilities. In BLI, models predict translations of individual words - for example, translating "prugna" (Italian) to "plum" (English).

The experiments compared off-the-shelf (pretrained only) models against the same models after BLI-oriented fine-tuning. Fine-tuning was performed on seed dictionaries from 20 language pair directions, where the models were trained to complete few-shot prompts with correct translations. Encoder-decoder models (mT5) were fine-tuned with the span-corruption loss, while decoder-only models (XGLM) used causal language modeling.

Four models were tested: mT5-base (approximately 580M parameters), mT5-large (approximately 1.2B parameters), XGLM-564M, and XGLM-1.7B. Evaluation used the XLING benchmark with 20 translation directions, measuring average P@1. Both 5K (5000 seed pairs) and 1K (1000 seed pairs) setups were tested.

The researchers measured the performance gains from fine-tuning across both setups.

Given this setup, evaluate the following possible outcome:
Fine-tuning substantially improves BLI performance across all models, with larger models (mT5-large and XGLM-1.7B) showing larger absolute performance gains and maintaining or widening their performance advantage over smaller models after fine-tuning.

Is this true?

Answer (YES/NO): NO